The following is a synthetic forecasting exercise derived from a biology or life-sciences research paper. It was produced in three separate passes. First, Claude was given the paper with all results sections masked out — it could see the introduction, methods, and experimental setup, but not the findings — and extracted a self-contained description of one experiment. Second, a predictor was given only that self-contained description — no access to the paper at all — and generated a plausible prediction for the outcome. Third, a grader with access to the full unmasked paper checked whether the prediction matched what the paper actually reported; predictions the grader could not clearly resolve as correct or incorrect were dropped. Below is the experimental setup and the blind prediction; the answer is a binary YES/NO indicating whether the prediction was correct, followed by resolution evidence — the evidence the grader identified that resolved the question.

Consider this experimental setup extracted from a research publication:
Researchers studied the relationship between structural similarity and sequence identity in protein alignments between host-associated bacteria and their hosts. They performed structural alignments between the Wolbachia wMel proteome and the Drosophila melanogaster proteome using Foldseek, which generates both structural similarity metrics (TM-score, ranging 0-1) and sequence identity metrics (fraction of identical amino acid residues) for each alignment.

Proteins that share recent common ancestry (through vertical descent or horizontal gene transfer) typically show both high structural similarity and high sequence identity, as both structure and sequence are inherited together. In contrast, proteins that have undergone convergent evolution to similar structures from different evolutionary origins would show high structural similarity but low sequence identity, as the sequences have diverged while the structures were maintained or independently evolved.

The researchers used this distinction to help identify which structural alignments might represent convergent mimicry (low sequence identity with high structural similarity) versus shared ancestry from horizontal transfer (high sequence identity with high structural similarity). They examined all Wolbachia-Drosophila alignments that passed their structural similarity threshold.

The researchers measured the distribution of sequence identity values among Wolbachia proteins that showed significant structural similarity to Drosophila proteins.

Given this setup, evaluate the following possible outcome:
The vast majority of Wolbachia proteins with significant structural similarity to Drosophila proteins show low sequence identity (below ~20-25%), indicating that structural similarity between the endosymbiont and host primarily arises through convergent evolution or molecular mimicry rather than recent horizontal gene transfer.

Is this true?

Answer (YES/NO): YES